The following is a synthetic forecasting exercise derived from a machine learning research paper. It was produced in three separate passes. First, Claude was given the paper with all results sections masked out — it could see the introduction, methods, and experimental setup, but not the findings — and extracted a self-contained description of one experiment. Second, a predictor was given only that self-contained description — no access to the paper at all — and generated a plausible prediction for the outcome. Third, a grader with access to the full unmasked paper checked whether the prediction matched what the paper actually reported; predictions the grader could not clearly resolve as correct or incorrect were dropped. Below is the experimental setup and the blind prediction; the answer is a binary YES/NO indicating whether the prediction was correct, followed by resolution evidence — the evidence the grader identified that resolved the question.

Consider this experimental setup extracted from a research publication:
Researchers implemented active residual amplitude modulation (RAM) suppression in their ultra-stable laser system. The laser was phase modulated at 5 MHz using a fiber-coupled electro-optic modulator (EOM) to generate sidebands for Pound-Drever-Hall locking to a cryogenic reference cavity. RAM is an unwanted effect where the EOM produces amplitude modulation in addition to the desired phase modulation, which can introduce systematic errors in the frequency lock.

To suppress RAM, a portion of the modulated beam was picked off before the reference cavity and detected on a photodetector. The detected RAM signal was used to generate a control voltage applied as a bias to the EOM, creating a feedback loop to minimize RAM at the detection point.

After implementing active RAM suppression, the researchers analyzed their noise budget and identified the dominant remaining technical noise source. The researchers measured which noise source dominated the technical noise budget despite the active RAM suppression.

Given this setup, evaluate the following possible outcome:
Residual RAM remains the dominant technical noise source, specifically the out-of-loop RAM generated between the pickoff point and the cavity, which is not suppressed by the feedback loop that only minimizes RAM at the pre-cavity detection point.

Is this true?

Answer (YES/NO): YES